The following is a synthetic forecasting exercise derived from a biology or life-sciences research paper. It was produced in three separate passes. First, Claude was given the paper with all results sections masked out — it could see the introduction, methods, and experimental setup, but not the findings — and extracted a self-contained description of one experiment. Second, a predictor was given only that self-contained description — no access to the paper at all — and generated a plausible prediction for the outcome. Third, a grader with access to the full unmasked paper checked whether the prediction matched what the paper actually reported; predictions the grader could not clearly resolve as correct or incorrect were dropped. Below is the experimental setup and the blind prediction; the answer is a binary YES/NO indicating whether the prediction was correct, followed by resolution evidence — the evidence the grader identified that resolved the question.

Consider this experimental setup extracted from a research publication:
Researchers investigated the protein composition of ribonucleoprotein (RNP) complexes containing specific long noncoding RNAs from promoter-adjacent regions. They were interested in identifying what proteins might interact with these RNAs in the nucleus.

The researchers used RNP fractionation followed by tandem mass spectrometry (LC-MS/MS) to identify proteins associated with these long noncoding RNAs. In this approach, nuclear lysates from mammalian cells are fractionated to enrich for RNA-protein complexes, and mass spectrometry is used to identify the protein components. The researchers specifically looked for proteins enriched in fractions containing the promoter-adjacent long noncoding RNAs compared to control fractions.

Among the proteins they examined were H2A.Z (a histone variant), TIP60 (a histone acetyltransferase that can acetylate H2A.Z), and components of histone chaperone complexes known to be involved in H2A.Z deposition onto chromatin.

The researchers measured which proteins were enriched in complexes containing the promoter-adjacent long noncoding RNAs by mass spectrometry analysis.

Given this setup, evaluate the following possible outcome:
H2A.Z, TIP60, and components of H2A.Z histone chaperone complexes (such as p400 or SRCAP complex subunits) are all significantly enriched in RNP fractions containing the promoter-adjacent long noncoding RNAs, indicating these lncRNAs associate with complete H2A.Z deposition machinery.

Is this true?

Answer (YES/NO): NO